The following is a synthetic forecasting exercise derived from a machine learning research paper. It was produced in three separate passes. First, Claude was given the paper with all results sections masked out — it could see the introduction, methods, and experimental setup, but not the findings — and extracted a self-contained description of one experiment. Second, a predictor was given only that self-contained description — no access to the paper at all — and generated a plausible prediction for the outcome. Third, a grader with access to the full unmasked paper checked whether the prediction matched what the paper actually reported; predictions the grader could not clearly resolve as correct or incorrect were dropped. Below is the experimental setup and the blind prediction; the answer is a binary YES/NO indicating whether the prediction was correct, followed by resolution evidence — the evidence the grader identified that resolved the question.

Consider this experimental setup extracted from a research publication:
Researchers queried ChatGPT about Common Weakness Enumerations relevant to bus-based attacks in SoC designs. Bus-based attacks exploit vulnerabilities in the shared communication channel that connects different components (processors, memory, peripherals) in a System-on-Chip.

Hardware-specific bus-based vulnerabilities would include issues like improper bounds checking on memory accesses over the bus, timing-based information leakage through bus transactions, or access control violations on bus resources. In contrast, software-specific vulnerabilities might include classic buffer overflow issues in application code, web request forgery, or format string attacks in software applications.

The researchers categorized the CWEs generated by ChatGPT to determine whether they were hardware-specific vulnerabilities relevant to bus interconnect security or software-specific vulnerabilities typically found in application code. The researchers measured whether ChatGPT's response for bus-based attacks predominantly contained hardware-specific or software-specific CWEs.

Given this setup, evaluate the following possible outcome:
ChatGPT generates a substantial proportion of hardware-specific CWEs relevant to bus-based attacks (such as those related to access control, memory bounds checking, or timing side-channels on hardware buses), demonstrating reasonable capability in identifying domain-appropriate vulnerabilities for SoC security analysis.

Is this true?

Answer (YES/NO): NO